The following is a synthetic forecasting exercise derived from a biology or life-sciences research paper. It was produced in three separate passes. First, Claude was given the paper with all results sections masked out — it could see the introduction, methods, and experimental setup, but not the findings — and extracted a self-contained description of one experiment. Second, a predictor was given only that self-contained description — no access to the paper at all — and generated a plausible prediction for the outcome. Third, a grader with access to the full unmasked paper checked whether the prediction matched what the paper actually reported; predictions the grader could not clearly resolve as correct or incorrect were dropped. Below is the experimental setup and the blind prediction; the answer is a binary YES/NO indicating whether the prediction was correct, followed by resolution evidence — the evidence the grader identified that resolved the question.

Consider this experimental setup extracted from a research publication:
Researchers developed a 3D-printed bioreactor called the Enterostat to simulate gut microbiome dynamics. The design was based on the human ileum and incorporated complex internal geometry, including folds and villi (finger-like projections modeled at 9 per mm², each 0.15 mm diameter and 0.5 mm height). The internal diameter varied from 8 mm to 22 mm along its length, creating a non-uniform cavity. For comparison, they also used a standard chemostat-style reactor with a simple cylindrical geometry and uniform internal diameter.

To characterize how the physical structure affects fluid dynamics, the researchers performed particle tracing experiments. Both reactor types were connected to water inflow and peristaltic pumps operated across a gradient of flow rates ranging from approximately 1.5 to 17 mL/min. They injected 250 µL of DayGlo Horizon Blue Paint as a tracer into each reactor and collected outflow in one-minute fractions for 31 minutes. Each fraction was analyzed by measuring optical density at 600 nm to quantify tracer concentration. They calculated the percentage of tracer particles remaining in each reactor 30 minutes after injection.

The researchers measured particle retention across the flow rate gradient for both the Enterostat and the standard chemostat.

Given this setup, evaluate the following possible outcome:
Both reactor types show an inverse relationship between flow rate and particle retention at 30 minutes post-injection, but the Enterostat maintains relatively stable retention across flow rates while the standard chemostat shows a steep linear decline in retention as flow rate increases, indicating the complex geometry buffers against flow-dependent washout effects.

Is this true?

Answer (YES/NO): NO